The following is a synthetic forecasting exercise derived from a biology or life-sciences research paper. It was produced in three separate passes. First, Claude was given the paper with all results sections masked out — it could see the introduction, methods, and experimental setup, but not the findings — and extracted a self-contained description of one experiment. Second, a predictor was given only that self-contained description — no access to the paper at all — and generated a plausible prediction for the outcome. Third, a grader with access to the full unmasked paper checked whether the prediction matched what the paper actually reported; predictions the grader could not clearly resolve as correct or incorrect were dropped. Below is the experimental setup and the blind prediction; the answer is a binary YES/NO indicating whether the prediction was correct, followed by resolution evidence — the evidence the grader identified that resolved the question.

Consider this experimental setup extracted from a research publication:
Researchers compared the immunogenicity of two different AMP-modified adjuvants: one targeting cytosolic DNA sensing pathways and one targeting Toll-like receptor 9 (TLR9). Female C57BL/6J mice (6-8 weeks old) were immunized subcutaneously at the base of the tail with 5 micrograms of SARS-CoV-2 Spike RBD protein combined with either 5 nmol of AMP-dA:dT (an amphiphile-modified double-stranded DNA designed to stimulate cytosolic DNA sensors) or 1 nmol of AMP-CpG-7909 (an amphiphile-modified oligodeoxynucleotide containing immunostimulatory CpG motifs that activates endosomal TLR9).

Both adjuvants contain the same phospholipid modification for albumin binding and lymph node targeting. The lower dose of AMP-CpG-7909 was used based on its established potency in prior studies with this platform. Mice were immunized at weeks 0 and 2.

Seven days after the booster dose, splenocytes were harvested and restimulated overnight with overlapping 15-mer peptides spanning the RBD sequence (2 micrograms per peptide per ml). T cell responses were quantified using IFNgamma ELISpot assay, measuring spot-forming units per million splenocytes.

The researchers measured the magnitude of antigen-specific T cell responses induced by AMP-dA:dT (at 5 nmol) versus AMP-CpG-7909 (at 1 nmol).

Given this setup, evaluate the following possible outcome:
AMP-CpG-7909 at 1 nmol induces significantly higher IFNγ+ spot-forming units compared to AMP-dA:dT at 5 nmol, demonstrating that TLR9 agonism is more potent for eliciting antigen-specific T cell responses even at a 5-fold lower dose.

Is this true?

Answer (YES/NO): NO